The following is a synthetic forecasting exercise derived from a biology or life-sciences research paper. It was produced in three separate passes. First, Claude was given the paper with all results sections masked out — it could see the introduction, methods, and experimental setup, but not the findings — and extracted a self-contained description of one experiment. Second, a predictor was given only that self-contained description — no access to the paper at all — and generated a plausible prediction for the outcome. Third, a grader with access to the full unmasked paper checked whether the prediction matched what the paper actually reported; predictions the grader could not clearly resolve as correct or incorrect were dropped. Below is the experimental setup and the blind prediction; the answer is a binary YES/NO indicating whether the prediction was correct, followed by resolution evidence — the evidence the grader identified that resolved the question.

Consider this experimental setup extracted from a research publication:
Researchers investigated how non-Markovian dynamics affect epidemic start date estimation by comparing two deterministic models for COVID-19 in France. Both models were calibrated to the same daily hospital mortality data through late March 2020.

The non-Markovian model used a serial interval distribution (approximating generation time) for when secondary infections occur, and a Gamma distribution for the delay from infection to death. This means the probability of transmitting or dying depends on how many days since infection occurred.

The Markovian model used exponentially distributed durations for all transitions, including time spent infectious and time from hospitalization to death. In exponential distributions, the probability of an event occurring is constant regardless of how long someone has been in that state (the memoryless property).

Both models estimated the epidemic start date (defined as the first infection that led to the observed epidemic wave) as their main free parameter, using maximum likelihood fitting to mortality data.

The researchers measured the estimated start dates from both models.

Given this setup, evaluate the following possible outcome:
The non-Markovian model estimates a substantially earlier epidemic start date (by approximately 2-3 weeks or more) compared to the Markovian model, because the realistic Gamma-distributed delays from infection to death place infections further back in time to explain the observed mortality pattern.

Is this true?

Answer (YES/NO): NO